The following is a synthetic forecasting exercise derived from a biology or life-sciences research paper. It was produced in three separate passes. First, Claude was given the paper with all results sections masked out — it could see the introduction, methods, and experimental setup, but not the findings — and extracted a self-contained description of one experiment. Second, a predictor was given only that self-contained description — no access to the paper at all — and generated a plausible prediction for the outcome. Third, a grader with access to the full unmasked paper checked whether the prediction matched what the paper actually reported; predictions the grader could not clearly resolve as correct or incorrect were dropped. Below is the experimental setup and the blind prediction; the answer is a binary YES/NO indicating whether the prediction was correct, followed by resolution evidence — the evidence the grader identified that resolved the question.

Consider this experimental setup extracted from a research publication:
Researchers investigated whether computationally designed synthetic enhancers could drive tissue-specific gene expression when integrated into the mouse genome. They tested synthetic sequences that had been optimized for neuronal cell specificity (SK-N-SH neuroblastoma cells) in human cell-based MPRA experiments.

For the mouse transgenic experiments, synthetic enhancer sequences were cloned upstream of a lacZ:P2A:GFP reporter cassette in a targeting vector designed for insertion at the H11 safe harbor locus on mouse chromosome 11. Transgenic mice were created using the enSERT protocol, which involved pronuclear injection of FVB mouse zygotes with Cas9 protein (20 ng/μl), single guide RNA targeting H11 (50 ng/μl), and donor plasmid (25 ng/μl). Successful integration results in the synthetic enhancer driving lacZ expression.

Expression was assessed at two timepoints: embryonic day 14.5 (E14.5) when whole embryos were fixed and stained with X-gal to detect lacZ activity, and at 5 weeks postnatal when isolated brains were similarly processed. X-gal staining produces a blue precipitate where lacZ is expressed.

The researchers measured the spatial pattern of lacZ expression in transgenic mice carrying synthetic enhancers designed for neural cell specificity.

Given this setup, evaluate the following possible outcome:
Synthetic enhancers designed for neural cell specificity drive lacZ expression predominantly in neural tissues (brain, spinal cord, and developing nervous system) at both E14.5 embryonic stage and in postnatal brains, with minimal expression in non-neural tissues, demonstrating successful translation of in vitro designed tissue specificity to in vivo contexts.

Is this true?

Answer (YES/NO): YES